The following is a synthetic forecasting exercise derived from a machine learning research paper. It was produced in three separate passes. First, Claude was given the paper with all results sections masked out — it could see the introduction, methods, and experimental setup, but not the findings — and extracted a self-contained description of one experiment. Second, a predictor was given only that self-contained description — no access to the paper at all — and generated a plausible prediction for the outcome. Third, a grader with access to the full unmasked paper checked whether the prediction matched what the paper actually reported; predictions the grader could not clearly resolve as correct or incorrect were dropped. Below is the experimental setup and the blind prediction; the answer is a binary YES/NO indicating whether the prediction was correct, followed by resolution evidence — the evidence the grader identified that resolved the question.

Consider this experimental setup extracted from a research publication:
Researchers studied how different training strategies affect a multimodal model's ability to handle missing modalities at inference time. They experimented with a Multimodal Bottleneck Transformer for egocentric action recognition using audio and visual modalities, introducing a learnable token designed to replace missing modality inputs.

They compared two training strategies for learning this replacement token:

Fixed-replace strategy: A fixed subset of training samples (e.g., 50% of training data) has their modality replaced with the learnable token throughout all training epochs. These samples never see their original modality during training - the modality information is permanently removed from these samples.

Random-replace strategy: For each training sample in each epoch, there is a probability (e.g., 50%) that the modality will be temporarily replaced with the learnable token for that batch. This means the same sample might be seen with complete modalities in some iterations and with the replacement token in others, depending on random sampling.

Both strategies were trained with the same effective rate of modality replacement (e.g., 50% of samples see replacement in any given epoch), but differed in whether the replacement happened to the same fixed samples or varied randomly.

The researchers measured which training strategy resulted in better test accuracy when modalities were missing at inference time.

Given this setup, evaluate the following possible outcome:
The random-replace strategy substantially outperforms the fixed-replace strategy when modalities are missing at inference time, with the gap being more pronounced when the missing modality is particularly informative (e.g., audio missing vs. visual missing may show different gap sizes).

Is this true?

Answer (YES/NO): NO